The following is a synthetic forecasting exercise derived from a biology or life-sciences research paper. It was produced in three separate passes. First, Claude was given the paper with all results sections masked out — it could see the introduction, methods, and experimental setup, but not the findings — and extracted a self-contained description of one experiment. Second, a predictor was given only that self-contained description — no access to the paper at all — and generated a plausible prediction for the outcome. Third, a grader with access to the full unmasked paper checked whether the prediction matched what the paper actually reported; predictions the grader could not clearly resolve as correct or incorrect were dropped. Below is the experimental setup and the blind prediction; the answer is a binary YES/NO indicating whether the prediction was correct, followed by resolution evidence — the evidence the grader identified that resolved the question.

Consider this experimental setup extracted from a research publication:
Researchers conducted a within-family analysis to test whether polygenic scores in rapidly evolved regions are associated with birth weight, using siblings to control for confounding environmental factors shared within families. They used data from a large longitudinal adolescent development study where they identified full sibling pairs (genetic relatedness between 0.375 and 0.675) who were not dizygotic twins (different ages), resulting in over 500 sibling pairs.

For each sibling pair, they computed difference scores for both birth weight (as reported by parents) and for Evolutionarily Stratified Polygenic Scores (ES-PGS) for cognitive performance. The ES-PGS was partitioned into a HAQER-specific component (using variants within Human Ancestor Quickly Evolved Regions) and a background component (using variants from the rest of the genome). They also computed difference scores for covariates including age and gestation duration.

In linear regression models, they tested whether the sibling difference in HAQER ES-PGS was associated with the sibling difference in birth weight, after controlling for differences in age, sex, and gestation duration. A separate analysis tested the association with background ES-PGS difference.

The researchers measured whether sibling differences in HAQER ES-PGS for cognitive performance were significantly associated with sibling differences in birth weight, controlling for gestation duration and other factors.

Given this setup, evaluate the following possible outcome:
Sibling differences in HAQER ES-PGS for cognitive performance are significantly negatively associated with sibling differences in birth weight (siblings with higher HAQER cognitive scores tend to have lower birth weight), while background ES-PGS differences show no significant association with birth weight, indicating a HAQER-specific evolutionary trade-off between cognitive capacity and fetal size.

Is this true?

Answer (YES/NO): NO